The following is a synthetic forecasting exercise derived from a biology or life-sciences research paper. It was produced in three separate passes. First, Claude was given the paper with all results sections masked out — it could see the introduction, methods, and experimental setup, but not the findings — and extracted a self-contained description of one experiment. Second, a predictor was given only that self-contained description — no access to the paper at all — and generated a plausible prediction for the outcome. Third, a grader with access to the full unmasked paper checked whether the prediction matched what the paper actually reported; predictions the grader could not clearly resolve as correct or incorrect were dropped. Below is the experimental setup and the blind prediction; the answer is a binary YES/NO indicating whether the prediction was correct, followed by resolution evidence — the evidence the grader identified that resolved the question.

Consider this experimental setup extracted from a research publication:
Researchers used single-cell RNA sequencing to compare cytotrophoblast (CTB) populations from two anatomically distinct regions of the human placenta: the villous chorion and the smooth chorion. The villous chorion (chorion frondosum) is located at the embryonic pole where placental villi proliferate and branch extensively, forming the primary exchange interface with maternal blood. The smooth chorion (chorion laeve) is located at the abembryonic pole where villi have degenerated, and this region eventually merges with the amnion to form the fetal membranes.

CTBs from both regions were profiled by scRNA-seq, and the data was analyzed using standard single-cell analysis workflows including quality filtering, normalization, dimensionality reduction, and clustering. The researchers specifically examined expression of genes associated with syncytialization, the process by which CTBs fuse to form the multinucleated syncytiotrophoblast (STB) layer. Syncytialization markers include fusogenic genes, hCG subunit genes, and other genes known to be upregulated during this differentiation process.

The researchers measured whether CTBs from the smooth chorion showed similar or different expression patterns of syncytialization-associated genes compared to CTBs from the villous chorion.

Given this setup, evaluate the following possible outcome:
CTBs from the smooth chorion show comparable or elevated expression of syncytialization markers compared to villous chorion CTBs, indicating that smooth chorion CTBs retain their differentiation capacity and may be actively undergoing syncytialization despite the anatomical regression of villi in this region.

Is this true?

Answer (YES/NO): NO